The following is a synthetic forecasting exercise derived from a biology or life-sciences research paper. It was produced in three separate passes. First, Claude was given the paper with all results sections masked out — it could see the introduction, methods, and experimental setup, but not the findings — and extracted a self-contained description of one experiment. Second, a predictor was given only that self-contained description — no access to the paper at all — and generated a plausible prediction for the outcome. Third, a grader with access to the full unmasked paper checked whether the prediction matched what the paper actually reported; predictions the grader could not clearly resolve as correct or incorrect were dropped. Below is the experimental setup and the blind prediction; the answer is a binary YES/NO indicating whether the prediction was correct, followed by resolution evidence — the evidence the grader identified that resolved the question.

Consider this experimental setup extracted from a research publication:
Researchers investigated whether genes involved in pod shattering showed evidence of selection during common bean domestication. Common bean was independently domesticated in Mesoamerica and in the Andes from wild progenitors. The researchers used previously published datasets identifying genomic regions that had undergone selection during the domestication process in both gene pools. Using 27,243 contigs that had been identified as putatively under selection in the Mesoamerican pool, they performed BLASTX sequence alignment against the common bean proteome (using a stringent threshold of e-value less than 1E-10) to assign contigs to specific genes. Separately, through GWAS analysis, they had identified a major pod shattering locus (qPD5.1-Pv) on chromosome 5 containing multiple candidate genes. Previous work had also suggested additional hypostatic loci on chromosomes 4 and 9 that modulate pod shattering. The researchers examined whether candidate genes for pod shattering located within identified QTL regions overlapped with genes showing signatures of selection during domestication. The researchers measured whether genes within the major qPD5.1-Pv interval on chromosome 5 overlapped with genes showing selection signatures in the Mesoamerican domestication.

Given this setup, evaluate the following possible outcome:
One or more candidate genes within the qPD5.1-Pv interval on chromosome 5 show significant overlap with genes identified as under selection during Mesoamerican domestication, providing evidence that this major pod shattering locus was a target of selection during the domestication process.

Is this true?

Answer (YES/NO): YES